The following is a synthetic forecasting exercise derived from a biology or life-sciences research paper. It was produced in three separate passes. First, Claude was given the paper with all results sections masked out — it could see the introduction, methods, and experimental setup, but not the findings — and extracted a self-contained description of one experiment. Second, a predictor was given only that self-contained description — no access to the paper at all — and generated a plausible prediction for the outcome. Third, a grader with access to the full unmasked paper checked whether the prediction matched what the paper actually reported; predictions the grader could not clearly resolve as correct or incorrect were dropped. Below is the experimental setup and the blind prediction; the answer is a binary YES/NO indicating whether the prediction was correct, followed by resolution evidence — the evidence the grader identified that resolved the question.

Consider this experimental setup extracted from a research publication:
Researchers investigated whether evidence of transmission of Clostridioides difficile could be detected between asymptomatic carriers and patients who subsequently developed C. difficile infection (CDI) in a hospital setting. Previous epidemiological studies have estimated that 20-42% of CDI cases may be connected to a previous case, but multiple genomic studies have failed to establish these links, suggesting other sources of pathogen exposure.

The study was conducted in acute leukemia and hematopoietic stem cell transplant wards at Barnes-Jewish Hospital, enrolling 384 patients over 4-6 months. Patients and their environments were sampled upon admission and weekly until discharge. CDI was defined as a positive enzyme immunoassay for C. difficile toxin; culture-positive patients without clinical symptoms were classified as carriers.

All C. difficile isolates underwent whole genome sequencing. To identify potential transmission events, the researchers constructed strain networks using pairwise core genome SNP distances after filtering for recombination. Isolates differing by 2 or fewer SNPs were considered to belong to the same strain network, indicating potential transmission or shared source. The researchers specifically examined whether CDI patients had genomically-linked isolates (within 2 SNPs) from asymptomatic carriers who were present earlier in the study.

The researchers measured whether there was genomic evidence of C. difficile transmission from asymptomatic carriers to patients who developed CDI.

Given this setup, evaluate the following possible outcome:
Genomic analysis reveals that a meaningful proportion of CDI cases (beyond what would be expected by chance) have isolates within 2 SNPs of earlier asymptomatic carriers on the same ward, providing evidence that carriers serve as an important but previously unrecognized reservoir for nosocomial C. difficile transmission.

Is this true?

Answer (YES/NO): NO